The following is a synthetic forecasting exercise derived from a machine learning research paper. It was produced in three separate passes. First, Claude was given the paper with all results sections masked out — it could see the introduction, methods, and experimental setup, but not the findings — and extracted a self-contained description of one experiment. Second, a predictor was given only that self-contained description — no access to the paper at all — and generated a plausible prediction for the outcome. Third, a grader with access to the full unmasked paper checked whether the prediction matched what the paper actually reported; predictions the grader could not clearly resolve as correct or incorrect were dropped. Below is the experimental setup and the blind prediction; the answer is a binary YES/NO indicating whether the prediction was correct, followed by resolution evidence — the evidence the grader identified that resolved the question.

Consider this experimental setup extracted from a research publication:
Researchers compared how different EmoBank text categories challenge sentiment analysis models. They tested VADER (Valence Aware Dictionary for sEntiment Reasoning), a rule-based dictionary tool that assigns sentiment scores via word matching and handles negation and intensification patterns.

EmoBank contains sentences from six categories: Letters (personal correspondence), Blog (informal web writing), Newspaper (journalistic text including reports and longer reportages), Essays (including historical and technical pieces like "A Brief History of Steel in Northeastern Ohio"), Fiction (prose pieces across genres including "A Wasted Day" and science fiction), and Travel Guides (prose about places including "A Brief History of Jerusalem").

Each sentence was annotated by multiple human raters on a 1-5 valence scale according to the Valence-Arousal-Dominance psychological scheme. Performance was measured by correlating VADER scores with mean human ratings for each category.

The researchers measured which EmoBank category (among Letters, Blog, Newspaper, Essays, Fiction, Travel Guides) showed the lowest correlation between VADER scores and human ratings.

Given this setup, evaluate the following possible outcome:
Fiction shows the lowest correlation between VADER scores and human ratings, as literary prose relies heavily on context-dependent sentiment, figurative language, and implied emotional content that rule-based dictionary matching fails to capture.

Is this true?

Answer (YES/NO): NO